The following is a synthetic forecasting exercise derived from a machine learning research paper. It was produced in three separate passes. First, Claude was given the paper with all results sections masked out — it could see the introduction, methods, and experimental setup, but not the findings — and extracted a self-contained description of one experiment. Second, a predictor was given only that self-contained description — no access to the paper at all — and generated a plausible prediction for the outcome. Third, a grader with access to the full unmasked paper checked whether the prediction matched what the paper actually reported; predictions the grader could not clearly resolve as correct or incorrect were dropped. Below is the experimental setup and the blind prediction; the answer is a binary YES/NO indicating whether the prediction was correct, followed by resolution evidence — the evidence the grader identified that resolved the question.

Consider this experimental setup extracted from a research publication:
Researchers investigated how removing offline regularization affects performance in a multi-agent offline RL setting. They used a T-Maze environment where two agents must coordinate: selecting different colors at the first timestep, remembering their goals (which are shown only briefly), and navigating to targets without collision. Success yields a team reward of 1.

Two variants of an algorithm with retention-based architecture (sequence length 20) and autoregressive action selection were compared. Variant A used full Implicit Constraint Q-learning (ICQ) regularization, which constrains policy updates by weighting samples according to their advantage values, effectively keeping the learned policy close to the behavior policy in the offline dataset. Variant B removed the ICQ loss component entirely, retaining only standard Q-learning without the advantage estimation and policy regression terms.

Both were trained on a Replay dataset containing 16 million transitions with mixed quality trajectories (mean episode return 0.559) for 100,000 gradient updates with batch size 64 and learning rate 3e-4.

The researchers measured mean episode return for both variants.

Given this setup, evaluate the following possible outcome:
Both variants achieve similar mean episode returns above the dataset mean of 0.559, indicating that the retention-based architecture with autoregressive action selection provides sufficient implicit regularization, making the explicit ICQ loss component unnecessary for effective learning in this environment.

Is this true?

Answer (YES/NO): NO